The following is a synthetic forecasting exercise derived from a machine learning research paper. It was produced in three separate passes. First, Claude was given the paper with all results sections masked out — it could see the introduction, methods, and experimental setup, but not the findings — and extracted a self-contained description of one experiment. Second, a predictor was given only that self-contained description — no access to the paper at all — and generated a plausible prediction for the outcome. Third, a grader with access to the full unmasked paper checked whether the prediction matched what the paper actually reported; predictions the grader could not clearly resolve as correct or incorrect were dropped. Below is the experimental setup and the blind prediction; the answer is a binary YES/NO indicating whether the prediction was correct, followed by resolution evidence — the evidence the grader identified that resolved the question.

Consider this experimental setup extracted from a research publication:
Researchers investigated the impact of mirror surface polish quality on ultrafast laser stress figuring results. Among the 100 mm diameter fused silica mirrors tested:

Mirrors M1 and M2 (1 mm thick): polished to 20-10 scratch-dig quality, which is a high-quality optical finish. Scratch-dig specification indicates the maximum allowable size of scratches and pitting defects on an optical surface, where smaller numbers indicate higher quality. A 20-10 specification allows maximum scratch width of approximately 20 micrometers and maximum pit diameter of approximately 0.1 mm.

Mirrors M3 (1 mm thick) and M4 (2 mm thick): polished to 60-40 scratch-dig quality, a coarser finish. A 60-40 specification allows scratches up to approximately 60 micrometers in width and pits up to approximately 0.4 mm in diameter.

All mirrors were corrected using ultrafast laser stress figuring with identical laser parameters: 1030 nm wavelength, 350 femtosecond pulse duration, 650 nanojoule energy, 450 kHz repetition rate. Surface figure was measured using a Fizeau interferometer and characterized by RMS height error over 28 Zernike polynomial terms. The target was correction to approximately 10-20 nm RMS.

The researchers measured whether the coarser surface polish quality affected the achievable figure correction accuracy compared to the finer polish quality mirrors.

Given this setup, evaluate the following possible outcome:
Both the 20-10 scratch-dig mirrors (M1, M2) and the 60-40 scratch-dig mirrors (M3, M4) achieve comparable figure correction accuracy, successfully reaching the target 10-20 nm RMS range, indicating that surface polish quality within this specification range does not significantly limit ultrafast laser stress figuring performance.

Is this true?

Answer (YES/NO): YES